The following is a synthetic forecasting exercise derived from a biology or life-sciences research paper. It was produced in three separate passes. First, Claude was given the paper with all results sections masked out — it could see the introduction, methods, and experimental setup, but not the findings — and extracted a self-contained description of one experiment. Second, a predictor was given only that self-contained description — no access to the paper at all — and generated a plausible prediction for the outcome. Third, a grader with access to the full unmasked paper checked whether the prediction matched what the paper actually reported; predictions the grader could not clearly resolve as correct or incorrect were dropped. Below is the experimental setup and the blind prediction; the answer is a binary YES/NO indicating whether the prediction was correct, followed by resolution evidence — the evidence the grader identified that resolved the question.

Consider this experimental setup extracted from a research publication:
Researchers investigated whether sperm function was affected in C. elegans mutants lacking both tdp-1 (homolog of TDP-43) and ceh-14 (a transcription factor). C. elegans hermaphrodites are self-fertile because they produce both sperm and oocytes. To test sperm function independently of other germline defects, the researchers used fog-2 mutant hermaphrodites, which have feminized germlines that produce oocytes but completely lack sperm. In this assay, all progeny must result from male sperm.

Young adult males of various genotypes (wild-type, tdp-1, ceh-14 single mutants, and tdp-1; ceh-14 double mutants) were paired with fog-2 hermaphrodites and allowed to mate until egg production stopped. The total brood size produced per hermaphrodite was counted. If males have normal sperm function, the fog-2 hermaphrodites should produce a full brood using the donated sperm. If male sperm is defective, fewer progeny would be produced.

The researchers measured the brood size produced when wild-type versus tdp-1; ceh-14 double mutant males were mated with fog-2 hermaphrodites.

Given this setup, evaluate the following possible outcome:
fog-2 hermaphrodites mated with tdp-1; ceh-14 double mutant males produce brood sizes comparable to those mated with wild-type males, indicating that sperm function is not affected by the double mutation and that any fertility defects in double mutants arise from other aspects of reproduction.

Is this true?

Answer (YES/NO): NO